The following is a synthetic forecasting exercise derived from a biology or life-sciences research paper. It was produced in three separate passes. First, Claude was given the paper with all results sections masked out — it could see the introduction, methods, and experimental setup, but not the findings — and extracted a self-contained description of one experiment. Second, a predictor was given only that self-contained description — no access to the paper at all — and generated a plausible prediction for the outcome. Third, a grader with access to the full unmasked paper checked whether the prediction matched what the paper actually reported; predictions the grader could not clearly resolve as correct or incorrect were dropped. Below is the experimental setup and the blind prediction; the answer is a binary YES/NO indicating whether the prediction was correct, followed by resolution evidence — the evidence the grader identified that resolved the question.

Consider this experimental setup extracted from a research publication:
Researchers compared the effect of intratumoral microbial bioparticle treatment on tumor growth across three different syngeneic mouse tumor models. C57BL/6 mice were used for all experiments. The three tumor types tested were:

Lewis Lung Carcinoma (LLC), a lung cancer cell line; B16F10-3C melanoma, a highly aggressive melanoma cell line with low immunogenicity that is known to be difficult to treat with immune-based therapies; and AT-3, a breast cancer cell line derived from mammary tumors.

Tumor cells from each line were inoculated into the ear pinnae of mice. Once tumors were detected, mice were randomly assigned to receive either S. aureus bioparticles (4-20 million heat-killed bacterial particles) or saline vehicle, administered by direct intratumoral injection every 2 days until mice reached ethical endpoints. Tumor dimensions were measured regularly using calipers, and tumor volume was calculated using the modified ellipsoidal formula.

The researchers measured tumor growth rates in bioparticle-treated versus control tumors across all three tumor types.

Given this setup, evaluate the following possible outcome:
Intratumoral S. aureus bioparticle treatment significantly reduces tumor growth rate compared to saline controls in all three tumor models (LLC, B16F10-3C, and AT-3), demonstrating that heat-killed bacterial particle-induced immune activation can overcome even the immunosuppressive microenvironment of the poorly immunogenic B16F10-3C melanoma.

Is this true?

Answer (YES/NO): YES